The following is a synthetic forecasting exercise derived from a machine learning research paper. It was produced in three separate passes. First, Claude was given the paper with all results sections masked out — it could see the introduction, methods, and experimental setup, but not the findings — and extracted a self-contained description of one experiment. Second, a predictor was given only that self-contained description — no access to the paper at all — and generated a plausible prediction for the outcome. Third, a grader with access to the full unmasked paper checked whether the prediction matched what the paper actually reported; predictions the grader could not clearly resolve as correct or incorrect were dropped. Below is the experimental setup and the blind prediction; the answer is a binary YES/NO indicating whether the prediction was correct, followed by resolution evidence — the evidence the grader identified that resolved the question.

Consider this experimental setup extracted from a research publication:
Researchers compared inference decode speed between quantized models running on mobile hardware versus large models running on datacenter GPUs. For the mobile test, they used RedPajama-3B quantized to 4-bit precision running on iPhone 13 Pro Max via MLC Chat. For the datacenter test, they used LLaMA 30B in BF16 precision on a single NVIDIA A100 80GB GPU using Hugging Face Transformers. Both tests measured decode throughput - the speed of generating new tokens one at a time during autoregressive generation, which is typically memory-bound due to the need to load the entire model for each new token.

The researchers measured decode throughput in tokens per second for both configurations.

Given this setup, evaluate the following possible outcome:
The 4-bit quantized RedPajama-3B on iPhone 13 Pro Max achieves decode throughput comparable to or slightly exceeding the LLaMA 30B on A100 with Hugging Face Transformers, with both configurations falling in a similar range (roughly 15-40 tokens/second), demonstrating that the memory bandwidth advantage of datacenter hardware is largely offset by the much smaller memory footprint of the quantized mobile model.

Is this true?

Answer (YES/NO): YES